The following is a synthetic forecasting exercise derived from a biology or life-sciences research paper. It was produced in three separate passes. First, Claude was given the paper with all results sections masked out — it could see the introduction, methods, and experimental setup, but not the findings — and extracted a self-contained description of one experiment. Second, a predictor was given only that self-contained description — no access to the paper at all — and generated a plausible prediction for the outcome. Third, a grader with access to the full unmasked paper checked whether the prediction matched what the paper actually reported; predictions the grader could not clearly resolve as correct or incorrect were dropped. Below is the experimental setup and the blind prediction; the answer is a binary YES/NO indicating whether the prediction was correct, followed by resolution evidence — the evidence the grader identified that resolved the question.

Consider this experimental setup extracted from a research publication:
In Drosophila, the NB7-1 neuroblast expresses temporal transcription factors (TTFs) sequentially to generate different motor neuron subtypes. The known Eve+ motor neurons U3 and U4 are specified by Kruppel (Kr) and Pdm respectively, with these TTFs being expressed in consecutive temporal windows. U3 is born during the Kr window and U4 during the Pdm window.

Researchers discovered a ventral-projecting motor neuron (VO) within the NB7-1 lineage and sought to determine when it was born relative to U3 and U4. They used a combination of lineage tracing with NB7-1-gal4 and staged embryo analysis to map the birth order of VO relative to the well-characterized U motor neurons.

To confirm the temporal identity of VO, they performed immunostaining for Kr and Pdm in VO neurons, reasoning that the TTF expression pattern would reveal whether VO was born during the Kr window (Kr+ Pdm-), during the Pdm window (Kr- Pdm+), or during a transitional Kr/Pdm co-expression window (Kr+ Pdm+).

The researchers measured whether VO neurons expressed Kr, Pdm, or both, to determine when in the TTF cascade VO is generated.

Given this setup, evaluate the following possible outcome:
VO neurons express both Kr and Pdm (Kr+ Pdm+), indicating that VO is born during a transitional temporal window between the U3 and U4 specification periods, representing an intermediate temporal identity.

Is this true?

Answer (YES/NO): YES